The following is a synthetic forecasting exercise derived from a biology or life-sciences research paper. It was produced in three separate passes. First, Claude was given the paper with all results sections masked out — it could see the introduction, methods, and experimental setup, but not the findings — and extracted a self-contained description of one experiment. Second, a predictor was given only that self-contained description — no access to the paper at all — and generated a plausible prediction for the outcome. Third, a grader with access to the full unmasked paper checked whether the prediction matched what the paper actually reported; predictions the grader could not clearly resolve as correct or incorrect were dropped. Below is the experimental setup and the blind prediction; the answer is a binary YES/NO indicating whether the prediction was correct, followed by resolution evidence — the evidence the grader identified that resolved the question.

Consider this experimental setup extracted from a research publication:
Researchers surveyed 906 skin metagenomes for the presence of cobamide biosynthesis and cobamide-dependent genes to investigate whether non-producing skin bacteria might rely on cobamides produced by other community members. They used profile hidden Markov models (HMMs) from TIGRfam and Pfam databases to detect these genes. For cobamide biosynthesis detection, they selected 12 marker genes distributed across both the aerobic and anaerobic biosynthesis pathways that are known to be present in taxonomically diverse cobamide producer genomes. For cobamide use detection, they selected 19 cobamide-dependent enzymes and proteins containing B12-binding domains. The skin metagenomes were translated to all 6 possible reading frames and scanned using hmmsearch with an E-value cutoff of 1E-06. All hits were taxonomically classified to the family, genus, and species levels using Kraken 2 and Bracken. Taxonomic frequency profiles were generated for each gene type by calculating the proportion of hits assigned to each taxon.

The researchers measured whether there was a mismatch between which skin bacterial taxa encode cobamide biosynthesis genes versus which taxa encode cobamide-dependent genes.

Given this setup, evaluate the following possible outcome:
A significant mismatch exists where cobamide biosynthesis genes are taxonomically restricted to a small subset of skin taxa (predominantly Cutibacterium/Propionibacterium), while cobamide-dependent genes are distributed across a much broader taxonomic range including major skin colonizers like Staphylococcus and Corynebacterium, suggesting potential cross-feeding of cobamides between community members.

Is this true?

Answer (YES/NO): NO